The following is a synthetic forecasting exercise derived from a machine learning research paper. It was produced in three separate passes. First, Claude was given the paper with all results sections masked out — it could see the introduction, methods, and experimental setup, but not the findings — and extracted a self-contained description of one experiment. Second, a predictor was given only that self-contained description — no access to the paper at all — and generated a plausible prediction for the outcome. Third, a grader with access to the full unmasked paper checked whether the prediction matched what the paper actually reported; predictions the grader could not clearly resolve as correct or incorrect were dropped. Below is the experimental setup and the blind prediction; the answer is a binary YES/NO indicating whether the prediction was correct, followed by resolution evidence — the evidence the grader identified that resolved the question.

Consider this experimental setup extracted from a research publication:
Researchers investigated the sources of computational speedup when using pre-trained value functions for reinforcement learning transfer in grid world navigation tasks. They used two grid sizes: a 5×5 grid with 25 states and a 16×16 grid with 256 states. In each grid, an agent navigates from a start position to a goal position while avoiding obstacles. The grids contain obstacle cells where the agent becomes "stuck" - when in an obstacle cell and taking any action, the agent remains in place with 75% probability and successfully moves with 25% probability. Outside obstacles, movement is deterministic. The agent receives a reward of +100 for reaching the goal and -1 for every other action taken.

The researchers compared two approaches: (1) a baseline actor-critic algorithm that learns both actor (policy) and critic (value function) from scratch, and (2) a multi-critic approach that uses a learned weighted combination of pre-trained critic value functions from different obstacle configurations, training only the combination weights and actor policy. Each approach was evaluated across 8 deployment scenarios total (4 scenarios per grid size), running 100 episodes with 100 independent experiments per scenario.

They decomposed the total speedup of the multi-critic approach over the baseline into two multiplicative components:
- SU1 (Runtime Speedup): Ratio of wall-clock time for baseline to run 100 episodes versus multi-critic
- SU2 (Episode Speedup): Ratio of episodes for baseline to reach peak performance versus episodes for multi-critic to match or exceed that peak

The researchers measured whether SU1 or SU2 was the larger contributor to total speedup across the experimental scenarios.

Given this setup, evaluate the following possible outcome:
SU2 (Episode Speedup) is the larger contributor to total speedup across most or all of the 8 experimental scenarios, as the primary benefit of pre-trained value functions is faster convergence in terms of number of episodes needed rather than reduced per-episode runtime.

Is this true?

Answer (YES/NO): YES